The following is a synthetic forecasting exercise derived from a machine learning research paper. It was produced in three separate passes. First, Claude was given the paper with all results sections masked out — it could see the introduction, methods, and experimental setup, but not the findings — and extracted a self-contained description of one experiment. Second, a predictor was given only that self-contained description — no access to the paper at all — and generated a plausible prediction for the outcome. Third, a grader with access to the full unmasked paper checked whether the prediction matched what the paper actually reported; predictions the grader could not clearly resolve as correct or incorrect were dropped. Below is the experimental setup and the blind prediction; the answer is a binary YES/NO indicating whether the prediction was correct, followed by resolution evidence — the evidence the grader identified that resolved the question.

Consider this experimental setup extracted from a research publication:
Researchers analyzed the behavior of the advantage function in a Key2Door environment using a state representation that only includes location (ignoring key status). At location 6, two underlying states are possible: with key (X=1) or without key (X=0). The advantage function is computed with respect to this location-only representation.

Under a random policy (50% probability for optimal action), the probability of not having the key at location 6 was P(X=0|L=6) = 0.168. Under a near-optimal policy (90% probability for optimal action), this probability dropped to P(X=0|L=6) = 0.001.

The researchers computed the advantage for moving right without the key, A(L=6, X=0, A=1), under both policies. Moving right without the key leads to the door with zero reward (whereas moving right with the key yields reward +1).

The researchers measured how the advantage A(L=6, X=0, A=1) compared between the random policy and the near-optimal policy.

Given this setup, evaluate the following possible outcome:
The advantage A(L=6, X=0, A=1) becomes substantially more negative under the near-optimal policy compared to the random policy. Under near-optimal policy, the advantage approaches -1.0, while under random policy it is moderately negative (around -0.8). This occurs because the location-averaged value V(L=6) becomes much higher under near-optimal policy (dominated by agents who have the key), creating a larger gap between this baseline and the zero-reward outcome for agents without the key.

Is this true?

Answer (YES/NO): NO